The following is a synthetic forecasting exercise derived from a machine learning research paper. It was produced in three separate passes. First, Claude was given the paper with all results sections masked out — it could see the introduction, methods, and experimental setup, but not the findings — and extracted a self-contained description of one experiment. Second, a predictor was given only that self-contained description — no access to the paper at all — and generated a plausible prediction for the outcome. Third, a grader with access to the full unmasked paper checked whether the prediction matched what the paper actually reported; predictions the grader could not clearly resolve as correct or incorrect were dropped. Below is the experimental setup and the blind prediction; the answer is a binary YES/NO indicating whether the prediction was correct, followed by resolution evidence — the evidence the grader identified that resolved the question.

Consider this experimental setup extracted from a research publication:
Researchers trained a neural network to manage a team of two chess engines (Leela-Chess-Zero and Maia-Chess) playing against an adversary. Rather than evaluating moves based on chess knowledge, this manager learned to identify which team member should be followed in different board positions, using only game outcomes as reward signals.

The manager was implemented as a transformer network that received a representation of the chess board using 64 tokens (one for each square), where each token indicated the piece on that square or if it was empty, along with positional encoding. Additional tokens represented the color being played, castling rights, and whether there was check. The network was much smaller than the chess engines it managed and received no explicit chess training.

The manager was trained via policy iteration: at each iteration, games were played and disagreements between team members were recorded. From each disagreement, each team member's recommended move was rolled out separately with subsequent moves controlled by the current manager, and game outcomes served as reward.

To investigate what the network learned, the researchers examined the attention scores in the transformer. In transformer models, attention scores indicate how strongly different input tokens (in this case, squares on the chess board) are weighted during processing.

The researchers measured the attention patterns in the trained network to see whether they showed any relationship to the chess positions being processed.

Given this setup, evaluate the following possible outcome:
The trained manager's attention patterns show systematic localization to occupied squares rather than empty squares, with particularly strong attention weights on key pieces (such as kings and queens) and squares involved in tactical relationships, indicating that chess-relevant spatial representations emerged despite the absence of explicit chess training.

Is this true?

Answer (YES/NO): NO